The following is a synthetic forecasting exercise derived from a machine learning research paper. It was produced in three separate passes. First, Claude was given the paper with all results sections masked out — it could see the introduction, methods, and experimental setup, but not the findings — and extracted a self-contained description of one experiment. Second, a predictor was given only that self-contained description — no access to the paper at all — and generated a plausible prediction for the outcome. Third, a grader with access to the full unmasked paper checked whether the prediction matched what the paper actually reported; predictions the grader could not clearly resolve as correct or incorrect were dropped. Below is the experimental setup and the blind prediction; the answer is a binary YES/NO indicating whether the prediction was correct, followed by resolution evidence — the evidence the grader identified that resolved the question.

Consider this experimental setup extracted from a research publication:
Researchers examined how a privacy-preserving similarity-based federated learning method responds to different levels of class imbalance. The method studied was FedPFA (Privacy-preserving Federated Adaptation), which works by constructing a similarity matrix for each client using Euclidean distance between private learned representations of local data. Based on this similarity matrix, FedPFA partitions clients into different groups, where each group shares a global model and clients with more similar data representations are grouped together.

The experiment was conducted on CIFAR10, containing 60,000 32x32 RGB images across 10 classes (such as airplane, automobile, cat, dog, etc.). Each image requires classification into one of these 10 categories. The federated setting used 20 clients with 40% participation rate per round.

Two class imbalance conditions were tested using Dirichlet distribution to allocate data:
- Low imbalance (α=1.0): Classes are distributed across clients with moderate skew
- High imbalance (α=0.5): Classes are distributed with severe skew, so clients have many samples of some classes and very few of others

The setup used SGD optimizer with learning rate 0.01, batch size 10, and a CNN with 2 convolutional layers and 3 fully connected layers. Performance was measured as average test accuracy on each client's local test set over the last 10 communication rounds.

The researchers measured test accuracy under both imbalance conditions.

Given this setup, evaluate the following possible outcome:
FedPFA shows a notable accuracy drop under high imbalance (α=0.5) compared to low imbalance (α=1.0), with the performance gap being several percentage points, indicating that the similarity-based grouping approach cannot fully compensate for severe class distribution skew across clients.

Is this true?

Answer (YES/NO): YES